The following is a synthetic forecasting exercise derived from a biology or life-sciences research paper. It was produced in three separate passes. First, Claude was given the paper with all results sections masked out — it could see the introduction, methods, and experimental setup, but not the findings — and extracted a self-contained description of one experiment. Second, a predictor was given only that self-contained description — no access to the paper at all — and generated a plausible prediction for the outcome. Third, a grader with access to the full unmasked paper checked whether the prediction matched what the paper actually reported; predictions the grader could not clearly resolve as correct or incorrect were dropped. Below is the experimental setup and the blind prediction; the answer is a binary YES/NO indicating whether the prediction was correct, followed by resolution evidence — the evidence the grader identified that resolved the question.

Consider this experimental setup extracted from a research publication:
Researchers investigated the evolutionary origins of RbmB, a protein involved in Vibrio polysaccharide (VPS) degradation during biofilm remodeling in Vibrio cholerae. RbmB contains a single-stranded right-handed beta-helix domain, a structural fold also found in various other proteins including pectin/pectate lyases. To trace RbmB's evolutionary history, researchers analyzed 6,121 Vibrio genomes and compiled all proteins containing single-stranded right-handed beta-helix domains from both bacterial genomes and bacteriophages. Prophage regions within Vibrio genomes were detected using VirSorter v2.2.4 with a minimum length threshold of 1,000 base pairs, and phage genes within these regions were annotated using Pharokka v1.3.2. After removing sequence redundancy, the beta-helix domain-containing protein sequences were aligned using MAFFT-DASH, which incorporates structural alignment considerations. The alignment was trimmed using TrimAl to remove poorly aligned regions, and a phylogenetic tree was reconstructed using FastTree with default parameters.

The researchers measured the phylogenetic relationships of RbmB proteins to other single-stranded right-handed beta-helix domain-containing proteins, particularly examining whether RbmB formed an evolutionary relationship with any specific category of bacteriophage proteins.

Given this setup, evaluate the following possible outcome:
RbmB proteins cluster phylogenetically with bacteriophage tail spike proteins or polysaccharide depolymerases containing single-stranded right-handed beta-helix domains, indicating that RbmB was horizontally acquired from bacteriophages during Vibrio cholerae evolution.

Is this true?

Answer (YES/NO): NO